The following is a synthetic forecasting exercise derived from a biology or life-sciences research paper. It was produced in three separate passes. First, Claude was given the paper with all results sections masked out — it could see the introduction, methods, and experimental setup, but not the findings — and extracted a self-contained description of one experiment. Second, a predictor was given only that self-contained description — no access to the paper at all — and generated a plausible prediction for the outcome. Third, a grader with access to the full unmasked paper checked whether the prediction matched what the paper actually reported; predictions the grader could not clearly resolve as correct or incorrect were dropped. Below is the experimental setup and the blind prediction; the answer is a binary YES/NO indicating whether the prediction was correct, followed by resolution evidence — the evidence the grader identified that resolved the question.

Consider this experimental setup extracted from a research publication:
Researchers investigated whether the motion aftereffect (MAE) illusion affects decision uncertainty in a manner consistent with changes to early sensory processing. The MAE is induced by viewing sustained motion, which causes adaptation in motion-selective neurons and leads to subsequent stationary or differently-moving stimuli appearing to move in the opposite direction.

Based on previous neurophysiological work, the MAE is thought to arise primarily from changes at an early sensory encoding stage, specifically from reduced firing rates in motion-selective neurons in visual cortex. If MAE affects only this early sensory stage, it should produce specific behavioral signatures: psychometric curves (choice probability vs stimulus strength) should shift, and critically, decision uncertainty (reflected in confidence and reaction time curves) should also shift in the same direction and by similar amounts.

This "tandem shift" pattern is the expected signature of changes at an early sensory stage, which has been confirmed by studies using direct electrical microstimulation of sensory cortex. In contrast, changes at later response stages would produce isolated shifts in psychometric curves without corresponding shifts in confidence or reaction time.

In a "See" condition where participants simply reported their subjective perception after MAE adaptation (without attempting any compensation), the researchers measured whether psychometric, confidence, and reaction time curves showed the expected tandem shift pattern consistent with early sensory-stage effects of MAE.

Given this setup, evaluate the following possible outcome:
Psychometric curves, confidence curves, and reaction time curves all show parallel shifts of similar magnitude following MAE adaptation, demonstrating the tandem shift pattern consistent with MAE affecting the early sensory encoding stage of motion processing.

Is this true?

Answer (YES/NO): YES